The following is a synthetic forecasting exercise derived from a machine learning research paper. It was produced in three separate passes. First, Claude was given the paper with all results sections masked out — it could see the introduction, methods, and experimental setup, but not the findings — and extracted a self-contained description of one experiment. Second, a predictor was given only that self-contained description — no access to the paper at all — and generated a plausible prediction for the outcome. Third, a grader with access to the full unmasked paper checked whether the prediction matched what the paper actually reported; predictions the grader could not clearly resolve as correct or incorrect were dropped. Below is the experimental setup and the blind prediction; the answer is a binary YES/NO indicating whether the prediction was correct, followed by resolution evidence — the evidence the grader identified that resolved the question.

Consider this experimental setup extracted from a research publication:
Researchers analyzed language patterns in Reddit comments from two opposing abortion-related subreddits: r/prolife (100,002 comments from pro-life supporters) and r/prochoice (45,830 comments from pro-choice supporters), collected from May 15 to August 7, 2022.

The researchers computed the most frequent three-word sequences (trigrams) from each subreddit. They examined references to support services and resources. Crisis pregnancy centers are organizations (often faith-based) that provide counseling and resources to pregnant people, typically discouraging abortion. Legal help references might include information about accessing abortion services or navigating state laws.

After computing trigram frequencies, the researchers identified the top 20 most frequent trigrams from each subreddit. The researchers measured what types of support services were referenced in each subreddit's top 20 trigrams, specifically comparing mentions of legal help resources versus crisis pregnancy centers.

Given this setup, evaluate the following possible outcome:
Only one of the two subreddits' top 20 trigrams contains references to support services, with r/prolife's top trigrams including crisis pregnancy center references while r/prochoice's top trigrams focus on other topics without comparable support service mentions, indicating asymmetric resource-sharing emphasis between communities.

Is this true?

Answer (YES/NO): NO